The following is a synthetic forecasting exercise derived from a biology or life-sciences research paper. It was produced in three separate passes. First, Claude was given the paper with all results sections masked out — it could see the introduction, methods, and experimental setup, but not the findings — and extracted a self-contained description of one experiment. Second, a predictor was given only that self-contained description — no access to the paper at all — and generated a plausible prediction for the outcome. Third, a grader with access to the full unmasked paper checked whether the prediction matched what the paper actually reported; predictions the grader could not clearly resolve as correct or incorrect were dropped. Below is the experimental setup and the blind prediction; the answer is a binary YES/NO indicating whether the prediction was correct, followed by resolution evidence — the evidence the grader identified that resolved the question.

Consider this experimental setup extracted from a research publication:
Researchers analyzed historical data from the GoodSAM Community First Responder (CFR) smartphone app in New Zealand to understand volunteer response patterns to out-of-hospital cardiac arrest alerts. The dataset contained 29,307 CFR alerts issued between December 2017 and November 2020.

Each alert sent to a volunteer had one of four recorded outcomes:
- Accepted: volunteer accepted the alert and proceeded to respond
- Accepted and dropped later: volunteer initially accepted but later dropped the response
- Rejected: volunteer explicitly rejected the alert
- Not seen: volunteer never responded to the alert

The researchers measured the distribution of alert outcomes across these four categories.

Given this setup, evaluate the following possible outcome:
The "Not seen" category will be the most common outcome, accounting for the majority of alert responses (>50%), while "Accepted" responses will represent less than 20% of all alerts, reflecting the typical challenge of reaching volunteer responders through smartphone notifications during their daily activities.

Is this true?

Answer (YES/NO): YES